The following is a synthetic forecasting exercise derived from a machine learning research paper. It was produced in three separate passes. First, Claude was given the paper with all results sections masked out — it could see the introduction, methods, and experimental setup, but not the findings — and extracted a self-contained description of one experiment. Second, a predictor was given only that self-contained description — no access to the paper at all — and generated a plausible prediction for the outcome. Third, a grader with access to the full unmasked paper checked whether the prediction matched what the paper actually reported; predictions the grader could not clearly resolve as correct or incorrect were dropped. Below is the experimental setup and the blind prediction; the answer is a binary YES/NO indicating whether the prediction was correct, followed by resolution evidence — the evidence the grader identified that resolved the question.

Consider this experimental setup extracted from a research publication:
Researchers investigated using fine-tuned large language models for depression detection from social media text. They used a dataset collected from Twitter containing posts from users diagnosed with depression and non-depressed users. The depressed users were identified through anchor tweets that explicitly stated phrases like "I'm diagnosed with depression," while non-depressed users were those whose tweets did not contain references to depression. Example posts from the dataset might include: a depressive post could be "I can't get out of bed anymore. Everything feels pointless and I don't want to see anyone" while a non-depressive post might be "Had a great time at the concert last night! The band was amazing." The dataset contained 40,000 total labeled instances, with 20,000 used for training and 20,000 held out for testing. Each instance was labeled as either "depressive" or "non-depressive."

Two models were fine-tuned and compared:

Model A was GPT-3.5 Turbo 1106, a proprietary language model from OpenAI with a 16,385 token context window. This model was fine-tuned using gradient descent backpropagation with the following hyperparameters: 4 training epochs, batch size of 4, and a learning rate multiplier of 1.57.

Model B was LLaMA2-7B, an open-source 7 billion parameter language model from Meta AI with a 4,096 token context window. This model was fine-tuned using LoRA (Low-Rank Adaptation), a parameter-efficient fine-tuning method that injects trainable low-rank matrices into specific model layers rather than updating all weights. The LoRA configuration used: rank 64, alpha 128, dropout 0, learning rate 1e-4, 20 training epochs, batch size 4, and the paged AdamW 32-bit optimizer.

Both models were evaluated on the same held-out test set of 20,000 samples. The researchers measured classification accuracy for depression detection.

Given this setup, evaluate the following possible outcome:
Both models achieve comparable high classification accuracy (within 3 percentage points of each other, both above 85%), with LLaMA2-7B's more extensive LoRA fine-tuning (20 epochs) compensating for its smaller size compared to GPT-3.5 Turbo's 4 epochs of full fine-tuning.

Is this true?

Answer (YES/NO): NO